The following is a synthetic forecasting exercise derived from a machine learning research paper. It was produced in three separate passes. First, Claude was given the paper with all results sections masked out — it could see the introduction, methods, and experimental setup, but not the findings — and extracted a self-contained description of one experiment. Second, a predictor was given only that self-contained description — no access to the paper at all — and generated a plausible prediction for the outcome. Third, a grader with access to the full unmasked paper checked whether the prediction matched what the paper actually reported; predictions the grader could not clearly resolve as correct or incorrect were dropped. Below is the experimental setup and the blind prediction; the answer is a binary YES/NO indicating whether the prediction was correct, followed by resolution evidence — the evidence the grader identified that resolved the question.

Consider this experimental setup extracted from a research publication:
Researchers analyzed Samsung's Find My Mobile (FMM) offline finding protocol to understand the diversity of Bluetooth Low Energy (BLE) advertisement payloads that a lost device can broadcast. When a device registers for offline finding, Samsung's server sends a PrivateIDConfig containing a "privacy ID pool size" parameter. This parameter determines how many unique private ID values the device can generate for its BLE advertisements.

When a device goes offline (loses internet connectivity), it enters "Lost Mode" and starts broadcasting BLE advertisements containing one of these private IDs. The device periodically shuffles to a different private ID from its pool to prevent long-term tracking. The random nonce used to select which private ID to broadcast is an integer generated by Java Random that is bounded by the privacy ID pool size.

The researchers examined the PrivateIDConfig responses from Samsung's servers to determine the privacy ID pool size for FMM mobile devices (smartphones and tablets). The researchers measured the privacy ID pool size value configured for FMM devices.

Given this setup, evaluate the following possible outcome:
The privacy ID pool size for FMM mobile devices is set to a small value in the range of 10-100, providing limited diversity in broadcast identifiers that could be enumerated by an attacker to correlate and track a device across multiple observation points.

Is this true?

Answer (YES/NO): YES